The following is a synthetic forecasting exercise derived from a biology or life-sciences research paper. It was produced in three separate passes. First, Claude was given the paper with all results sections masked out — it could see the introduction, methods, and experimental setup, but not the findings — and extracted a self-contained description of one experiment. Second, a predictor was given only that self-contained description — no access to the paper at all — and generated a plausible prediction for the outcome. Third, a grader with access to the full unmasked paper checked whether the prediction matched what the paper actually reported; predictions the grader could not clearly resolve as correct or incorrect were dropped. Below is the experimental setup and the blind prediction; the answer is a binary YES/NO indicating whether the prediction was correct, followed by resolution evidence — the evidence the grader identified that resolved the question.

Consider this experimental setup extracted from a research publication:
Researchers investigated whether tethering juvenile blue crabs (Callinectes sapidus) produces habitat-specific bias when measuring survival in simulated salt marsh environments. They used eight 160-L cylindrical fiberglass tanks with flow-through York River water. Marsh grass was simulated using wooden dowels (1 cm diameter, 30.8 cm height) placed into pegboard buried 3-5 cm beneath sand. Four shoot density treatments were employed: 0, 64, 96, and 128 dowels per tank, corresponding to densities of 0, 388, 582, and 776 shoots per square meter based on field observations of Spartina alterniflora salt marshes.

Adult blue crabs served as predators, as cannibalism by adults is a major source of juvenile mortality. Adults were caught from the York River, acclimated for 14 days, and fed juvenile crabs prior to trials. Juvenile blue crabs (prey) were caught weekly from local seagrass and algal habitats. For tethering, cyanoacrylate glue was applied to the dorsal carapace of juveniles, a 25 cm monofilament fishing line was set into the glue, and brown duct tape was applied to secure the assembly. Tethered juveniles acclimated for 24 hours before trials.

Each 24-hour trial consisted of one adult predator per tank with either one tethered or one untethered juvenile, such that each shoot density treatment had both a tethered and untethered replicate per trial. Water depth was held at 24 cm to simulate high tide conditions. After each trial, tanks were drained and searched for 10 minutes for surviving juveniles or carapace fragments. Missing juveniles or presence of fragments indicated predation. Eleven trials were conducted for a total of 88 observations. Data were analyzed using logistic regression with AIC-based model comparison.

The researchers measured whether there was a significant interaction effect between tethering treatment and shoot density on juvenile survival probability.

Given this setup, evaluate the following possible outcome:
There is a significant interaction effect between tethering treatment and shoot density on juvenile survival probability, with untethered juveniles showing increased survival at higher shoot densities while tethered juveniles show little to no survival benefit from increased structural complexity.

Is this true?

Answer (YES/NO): NO